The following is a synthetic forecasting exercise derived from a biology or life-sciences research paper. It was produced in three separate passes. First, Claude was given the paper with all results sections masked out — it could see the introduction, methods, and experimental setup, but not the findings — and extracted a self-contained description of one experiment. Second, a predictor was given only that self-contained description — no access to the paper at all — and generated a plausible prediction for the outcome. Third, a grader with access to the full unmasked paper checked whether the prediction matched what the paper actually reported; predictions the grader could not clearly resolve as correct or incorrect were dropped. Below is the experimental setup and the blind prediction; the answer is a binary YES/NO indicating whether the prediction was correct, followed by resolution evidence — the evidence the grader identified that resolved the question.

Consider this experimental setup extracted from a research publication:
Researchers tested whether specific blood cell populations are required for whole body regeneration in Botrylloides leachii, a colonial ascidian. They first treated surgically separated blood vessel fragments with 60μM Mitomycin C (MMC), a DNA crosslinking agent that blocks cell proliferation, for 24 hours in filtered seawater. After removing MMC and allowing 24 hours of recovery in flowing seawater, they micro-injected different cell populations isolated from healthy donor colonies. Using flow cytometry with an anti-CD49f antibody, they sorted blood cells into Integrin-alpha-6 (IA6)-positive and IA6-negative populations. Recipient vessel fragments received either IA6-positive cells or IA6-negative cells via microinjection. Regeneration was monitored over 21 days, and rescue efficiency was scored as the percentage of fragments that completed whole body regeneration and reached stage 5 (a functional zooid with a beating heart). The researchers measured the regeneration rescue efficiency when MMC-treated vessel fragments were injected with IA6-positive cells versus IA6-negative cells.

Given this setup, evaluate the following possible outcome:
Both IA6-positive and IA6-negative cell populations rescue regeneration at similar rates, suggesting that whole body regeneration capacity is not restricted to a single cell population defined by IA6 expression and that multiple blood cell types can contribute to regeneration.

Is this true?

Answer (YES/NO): NO